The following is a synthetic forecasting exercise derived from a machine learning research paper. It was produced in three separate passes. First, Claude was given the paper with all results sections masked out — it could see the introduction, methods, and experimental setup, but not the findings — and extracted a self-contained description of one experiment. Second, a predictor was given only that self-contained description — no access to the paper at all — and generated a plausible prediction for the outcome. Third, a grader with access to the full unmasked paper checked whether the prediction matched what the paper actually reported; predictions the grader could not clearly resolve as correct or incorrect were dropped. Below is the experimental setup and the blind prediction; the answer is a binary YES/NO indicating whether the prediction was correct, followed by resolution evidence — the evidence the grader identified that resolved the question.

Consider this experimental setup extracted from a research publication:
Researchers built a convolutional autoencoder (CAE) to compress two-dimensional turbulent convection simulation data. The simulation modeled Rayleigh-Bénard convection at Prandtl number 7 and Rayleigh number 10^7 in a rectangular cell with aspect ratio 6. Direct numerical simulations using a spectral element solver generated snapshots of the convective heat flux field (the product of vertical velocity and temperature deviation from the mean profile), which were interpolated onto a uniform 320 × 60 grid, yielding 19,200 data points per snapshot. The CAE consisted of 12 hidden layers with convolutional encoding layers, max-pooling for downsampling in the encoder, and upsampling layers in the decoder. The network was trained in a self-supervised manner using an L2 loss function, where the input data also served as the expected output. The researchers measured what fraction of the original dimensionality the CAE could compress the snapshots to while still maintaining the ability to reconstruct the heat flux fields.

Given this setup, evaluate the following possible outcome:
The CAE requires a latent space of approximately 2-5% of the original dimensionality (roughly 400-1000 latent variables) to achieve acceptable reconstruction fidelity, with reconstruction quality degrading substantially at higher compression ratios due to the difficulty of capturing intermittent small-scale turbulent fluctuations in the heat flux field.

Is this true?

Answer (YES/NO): NO